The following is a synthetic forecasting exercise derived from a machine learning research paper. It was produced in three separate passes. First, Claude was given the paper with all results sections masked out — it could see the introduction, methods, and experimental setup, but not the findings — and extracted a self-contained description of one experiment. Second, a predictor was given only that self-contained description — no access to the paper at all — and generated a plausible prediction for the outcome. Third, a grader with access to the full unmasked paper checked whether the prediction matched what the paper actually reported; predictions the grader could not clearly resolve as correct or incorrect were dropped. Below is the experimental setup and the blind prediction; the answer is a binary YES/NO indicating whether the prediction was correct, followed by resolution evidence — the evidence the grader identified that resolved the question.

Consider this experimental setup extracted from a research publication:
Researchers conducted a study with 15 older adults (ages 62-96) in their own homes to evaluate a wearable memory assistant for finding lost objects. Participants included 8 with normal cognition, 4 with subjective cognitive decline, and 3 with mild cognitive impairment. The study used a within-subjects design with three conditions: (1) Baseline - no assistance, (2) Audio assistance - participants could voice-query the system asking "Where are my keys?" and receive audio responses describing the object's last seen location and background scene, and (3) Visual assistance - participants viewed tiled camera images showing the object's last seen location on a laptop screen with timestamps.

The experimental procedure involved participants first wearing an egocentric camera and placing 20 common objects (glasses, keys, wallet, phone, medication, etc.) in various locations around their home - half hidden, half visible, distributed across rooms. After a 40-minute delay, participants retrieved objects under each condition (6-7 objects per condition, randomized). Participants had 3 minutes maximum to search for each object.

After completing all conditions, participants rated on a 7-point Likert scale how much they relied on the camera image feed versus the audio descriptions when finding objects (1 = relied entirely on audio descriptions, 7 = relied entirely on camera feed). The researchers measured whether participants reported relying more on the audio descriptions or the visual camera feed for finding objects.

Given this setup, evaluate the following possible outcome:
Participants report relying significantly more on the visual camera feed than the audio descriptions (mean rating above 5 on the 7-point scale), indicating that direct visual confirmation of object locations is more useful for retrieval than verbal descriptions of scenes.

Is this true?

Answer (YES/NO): NO